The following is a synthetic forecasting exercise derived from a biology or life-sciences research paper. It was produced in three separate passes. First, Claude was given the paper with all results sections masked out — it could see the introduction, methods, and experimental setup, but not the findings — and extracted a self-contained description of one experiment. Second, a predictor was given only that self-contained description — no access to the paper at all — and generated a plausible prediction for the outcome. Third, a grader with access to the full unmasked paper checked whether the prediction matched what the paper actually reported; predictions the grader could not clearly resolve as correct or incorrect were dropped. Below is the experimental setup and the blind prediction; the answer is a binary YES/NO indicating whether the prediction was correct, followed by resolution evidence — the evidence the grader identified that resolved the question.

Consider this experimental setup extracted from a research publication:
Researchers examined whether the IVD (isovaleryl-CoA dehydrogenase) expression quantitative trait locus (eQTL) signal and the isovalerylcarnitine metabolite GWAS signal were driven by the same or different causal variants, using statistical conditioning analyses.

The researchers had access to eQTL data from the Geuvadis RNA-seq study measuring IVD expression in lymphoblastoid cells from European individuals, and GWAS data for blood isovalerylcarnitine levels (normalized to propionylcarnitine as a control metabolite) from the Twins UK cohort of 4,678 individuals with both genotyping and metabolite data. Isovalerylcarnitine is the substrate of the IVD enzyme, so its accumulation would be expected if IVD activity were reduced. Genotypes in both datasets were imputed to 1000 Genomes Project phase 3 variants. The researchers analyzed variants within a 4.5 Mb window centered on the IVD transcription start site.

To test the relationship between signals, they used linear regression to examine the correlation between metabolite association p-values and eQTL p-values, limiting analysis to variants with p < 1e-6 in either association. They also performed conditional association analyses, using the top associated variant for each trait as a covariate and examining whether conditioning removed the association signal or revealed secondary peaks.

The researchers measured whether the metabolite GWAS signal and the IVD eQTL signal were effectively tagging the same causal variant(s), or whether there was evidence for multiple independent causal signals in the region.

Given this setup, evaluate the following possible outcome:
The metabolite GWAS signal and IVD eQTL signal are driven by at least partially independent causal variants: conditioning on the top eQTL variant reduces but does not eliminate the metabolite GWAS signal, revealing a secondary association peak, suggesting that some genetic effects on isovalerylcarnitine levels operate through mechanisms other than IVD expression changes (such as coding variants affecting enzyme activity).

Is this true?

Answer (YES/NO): NO